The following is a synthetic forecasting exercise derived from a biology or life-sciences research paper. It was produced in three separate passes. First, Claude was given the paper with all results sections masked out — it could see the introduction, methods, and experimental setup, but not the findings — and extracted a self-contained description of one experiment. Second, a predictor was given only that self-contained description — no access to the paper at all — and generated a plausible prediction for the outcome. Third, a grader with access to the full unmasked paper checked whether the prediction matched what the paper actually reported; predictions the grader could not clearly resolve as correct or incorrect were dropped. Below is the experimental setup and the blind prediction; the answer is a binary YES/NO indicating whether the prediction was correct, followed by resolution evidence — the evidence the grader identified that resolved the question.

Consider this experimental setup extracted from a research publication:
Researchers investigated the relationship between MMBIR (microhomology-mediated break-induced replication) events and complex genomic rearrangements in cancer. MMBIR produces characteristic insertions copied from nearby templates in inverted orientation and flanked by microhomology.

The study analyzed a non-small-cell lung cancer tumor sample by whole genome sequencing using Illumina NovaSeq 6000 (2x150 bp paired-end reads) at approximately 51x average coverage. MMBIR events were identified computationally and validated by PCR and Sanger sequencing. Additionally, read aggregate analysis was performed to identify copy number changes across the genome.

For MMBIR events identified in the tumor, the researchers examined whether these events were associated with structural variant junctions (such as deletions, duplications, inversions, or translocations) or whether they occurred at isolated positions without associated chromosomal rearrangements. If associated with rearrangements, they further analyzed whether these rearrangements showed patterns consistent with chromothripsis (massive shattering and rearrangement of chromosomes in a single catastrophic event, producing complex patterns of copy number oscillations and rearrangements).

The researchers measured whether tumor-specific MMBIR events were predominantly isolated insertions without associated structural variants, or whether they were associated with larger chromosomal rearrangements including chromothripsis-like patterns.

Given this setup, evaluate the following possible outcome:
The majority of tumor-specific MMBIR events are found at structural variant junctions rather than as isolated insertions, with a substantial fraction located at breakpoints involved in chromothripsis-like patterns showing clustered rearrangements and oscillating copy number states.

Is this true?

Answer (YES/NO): NO